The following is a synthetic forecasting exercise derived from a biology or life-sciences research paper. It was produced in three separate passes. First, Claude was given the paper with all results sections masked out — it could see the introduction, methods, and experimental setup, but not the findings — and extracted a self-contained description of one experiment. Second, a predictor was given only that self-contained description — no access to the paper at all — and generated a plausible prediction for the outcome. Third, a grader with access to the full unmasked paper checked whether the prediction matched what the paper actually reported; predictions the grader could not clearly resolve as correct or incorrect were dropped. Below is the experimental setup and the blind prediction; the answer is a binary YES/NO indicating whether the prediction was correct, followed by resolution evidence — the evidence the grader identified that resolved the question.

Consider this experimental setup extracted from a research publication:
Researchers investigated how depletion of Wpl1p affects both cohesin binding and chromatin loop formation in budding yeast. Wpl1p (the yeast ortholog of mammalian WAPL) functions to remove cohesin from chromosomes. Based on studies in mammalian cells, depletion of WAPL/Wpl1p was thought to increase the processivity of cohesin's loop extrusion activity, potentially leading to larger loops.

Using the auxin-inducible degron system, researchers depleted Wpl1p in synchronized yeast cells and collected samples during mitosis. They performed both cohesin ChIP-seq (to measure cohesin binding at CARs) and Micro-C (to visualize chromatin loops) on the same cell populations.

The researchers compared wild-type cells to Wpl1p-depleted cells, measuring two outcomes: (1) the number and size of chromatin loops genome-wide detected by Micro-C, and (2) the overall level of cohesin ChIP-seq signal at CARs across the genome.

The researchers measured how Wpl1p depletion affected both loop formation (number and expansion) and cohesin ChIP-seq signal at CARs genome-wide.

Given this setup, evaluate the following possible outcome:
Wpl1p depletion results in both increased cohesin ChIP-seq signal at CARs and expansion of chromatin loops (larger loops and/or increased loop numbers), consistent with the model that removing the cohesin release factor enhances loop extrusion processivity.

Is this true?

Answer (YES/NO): NO